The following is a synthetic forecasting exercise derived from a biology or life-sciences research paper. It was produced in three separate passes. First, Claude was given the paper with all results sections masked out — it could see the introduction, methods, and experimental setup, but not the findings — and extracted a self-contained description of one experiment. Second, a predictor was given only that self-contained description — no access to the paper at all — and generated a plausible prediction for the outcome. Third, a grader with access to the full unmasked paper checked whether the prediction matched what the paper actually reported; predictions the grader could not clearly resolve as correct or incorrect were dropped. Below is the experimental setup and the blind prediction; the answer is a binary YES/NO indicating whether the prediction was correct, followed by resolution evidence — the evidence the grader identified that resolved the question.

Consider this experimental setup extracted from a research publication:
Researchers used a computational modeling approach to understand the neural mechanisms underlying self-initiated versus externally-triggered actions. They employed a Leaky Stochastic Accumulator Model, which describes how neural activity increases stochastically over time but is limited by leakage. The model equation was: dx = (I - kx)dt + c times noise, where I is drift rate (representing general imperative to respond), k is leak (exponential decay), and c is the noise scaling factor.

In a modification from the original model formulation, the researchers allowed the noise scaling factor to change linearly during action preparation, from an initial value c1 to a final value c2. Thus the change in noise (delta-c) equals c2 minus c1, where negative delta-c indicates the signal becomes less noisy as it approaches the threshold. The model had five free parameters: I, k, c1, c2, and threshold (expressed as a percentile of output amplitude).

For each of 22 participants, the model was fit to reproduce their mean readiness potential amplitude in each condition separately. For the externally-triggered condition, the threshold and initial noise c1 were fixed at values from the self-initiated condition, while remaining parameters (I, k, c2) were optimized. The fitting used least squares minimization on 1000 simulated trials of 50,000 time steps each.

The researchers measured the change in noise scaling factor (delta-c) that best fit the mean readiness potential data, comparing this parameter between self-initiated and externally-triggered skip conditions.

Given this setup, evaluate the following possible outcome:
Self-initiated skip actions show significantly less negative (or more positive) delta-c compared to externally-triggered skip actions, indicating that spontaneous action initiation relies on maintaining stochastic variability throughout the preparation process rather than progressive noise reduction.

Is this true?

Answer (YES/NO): NO